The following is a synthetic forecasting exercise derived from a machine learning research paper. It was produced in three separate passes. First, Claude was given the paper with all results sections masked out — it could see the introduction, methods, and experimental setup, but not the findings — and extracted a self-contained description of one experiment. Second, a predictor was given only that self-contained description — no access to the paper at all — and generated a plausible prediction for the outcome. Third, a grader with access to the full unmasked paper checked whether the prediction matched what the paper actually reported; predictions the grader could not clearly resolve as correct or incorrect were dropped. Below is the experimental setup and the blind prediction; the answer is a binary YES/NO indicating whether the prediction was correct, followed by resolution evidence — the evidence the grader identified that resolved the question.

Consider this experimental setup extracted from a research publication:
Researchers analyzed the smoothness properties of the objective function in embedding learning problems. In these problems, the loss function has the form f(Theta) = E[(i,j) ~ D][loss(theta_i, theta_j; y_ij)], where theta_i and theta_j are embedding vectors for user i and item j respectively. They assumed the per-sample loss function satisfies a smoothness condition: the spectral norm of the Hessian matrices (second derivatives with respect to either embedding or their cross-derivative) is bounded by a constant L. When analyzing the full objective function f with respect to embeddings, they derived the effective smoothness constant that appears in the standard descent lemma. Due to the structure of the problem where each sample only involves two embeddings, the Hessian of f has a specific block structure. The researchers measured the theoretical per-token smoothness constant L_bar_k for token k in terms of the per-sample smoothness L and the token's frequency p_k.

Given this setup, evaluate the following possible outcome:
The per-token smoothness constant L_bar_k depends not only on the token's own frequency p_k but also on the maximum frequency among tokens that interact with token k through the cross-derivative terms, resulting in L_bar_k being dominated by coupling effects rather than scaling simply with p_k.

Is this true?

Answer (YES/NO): NO